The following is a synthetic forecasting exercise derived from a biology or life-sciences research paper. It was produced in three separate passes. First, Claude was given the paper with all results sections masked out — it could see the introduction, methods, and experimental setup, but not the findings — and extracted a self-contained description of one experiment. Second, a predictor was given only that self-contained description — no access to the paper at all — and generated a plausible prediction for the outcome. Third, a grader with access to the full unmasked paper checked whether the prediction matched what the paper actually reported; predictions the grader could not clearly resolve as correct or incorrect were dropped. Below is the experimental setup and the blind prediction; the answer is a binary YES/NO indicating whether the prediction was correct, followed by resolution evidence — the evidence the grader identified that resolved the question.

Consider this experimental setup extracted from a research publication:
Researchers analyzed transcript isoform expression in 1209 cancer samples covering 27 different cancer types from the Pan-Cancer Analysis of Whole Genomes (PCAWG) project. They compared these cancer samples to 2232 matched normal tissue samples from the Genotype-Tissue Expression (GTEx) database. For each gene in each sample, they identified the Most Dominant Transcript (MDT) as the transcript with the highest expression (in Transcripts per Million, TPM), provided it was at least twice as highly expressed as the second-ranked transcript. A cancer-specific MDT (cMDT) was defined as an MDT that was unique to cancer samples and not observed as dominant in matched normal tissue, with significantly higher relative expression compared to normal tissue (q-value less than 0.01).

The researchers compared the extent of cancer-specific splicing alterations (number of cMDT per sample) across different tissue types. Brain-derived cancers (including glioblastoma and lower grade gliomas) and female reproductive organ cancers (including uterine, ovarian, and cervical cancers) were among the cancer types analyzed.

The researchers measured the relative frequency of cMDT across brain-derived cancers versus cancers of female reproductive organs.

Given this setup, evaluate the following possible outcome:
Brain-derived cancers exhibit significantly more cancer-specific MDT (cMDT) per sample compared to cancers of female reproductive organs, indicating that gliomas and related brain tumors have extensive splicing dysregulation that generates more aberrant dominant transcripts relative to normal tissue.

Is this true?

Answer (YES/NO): NO